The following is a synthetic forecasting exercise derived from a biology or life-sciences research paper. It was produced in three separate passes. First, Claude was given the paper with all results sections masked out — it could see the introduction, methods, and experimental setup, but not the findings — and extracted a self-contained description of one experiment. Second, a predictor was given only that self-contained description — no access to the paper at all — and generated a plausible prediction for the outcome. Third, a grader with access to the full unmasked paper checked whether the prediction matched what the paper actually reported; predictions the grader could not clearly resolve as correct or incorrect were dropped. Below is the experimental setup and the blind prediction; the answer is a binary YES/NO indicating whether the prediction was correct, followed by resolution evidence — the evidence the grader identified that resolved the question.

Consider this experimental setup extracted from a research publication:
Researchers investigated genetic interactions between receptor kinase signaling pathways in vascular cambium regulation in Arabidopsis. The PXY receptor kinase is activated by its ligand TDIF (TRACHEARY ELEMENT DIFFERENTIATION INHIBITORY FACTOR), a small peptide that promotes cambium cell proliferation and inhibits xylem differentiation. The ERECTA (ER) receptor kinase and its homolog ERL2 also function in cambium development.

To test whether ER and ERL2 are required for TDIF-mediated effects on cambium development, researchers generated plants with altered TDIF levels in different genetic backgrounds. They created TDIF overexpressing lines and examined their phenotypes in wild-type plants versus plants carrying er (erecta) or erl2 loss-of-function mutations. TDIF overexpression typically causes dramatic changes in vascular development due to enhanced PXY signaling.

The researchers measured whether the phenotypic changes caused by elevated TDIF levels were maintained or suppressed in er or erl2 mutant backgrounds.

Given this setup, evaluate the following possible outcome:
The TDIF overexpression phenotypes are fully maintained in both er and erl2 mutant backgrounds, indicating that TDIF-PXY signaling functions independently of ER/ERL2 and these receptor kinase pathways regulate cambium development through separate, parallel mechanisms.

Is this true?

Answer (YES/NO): NO